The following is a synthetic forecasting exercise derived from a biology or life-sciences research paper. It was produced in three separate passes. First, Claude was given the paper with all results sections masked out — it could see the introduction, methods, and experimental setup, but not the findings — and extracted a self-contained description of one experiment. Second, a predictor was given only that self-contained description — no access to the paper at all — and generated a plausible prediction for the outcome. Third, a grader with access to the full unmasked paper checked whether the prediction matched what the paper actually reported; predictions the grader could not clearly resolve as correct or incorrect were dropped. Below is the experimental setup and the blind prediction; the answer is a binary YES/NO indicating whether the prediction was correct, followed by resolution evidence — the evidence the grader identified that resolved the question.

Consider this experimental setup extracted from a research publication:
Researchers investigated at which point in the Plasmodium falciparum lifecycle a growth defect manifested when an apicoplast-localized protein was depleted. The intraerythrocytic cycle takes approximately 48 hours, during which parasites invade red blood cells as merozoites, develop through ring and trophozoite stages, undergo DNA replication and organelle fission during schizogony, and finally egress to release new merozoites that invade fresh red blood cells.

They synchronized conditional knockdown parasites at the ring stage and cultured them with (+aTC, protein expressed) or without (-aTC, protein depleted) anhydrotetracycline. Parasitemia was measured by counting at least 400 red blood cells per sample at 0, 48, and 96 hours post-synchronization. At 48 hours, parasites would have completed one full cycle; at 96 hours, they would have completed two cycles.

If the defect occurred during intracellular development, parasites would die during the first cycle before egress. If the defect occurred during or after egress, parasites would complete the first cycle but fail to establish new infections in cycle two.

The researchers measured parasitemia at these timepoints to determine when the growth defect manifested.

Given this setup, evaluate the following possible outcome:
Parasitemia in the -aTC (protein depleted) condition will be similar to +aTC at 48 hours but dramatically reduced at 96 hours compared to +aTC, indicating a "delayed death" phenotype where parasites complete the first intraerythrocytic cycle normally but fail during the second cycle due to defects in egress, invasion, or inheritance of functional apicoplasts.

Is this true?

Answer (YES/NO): NO